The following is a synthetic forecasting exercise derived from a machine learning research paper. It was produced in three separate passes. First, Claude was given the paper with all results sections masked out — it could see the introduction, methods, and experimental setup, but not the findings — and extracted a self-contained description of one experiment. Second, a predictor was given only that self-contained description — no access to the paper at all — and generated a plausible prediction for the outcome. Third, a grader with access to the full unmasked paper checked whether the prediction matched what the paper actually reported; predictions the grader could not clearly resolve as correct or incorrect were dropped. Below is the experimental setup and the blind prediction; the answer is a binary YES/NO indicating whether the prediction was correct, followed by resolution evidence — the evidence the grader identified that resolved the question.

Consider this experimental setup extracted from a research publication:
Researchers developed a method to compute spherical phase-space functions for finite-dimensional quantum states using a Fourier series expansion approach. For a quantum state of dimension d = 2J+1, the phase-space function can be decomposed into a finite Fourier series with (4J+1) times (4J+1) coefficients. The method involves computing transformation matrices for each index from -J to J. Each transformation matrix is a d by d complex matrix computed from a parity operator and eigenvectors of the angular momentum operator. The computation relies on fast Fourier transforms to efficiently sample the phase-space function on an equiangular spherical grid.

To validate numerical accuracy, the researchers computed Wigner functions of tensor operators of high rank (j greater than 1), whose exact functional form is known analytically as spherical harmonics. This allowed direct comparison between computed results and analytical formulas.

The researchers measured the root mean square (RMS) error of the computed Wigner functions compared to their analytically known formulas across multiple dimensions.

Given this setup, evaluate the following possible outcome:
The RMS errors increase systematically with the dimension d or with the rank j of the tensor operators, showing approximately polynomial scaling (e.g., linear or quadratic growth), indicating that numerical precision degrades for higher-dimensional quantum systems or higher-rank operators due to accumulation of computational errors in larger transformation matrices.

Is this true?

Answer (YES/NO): NO